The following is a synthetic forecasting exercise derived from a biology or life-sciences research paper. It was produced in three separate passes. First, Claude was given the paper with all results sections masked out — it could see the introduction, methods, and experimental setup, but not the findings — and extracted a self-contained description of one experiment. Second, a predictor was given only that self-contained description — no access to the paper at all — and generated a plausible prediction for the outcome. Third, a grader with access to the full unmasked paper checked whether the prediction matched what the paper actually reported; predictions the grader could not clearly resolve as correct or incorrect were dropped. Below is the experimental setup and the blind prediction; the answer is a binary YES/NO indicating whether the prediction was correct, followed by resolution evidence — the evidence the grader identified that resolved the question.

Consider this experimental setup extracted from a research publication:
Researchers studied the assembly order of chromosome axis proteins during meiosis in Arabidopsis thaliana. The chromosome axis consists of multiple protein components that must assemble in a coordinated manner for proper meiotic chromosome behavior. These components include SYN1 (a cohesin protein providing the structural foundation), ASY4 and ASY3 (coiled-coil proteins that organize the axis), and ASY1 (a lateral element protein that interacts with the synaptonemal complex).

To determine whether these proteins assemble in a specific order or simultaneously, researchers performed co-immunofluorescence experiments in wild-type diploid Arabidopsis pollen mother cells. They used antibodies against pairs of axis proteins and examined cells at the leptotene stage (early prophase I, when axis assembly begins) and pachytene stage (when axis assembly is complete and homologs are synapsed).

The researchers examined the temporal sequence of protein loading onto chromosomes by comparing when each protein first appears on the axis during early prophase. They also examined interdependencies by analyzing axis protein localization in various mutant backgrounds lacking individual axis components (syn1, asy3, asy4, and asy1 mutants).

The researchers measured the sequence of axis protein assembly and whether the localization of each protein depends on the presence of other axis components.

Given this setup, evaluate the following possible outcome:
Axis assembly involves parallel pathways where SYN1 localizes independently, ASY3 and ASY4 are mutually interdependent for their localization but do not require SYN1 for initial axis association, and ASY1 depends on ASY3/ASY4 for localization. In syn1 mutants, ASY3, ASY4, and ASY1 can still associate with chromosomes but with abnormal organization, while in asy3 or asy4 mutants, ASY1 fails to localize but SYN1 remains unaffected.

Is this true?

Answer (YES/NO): NO